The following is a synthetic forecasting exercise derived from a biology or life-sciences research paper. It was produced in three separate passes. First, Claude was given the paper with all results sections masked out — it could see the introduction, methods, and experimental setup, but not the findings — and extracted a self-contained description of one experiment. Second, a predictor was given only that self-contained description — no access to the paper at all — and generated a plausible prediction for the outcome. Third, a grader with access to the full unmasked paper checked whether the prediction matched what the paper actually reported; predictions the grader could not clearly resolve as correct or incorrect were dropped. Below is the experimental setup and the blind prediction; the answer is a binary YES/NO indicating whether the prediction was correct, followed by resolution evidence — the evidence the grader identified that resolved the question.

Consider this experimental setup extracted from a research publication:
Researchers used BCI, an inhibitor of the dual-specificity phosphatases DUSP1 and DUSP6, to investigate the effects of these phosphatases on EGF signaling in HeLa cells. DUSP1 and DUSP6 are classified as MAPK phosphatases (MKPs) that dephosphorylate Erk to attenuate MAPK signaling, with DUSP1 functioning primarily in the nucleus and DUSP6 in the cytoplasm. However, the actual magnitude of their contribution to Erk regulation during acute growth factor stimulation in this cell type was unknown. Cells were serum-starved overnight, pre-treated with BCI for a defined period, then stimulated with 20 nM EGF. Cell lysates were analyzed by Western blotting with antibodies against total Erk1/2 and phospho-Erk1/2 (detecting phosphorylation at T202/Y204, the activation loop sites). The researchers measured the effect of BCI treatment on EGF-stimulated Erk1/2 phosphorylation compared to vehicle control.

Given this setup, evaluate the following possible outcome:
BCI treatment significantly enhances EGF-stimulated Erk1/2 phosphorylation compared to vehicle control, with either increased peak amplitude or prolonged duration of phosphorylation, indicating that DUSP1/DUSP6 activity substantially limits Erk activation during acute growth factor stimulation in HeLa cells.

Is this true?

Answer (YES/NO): YES